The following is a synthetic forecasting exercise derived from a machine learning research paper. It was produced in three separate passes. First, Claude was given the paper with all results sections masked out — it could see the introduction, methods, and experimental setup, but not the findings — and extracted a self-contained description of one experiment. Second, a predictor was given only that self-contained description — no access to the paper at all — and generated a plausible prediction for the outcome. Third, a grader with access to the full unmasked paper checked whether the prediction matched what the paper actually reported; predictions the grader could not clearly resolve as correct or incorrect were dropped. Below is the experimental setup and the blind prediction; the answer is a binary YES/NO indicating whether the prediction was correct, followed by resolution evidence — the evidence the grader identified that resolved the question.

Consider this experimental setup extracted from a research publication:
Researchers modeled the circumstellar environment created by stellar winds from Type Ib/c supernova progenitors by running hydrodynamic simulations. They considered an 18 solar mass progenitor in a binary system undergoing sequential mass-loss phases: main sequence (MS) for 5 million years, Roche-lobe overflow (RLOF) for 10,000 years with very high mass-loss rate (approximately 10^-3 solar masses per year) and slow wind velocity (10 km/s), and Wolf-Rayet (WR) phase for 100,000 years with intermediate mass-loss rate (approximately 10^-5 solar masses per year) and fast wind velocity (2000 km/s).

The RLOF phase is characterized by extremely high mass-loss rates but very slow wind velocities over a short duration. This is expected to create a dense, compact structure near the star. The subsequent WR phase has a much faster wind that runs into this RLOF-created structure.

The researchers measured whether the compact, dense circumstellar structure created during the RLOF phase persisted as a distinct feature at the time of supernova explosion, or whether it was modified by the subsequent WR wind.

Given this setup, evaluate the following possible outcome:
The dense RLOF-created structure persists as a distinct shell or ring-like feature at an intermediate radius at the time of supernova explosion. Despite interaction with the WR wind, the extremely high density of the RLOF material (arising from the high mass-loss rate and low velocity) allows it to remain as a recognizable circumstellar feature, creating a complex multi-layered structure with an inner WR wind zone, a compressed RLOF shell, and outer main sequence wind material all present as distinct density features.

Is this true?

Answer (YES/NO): NO